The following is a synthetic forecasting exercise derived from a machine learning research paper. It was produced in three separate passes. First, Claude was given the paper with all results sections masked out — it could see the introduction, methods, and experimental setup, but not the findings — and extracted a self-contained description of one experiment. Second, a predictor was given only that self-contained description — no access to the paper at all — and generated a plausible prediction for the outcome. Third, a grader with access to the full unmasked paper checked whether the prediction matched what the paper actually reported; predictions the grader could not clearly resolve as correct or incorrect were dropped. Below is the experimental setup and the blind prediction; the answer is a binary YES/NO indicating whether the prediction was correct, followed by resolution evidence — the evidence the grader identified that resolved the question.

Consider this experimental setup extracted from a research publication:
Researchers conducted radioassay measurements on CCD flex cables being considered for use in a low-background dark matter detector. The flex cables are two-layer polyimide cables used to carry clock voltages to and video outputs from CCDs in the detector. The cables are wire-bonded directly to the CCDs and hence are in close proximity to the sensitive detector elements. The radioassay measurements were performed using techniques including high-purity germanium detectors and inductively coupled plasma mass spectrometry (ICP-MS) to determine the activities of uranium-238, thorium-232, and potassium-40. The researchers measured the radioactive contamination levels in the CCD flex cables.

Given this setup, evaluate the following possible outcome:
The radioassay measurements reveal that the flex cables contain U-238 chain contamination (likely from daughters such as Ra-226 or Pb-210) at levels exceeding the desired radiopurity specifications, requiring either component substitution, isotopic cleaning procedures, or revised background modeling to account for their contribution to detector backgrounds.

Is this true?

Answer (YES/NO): NO